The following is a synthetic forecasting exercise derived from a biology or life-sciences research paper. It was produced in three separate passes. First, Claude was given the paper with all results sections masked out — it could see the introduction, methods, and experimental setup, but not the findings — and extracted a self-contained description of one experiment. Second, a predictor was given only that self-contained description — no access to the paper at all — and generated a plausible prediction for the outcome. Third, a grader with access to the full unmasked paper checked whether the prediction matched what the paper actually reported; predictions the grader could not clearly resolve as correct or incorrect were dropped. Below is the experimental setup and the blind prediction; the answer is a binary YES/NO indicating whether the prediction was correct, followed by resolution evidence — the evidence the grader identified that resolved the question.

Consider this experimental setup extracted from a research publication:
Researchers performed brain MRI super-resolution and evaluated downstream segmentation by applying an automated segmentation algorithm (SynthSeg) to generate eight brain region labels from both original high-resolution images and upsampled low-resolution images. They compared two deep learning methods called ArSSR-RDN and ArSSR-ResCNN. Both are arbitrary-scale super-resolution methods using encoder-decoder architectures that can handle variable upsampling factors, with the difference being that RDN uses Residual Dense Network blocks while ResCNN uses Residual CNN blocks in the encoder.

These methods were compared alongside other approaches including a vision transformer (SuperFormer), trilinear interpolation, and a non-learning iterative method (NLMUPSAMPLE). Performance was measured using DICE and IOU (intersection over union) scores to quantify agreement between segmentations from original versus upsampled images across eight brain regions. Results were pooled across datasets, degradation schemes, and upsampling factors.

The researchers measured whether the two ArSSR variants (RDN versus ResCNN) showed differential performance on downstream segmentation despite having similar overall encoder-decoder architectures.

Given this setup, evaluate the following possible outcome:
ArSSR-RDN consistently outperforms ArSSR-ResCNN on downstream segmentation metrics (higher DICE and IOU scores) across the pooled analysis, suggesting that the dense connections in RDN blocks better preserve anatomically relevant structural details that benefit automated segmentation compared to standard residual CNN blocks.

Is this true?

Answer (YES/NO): NO